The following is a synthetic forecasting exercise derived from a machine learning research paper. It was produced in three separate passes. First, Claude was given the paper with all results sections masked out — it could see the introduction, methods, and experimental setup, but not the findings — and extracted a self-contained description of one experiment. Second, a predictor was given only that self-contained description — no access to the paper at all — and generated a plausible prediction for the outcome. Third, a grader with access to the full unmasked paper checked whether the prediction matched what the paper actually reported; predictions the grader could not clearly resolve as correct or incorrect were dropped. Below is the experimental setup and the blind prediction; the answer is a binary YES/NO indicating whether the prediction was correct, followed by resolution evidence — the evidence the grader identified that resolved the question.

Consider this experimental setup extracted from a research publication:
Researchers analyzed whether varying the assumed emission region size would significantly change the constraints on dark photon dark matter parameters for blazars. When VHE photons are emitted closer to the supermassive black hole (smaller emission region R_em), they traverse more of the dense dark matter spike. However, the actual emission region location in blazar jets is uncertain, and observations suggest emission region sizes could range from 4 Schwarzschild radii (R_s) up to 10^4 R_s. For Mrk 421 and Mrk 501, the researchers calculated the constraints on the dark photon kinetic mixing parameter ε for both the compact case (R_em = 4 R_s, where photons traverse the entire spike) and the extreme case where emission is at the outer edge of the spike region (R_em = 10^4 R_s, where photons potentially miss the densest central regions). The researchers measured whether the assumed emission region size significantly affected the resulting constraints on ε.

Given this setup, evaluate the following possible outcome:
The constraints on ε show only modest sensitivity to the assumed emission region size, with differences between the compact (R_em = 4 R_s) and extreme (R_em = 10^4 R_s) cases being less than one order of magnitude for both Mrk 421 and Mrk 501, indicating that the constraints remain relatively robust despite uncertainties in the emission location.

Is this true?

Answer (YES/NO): NO